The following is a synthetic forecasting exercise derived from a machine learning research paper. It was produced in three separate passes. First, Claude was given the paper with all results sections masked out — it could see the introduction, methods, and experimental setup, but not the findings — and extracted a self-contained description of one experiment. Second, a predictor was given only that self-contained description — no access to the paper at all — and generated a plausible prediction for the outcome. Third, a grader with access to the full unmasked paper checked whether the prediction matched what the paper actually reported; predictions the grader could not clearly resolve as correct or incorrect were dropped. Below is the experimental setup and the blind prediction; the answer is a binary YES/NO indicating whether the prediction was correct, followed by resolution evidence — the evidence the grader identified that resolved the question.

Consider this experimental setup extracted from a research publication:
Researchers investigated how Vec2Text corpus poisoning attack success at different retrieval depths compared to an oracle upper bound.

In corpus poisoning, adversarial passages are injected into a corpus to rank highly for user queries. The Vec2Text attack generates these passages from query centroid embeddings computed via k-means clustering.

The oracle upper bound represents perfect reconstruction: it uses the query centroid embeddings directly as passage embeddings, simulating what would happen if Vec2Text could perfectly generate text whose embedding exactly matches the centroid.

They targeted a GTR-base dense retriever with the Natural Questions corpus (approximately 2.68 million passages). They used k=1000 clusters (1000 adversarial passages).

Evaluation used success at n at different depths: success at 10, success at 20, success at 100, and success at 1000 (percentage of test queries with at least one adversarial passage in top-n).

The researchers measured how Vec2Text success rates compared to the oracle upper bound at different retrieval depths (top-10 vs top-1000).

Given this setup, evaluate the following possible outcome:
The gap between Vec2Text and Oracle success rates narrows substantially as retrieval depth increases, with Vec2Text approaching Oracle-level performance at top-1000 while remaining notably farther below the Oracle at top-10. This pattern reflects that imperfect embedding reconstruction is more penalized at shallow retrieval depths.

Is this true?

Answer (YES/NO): YES